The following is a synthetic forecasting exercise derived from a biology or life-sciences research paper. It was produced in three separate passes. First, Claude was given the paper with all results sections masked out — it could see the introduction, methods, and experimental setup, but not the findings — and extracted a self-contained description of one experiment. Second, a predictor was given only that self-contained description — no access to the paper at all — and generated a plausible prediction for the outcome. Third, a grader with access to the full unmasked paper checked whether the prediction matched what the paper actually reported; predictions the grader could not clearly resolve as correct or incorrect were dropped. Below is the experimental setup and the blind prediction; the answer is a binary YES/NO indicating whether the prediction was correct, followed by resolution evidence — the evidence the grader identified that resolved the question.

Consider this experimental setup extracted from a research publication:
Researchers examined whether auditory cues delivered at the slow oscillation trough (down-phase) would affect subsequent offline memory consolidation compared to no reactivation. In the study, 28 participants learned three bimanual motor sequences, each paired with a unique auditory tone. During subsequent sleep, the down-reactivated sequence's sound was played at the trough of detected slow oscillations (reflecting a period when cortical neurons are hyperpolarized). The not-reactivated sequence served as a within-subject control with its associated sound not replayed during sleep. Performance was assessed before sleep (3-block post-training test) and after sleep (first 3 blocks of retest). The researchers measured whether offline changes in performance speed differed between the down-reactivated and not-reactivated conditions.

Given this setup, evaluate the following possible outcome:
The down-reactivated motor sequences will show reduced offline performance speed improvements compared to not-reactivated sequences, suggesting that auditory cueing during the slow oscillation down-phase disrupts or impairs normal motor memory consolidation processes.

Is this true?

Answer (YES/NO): YES